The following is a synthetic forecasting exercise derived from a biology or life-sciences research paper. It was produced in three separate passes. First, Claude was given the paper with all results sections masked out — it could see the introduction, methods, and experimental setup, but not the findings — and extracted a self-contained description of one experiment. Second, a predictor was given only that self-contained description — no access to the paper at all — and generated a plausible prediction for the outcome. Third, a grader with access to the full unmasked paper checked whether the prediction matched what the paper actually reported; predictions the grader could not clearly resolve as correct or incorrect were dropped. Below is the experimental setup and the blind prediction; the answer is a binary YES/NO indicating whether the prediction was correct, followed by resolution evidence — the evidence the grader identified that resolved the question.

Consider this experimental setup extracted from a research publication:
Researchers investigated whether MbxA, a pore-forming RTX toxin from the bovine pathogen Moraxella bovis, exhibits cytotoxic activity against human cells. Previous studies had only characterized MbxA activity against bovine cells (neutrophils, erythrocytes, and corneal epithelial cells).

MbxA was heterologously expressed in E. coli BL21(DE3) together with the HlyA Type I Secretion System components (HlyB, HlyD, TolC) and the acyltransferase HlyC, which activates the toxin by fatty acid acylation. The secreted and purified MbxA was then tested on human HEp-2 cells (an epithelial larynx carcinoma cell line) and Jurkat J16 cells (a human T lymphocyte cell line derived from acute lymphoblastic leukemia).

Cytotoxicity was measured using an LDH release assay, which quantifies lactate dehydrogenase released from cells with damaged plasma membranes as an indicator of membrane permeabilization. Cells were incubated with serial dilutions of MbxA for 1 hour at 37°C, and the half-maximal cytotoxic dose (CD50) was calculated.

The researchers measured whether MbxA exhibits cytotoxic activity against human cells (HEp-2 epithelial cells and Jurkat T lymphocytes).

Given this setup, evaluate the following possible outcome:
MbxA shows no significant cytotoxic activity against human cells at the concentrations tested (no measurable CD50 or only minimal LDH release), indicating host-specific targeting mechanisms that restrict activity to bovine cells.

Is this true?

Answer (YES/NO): NO